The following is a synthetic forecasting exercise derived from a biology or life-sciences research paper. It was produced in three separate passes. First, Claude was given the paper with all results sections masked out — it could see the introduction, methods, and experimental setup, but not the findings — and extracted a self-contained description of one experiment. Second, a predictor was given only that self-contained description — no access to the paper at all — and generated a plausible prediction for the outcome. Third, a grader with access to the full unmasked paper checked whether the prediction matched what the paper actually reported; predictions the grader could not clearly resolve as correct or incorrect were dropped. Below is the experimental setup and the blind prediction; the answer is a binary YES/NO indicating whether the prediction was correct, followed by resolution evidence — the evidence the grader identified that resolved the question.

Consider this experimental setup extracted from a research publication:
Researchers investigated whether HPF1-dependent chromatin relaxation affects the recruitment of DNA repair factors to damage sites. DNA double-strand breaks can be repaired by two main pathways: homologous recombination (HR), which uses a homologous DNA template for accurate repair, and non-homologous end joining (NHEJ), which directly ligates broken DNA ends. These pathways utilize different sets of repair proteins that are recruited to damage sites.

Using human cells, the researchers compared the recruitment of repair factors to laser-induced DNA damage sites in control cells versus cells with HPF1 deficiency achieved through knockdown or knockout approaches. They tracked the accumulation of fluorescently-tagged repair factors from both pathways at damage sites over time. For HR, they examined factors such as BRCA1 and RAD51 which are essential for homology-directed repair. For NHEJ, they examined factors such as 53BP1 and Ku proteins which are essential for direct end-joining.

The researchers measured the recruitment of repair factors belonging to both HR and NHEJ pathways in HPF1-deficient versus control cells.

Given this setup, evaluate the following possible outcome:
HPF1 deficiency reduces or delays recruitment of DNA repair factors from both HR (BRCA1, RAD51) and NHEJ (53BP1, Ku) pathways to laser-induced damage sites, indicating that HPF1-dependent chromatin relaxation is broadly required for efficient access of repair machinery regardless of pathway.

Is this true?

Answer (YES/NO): NO